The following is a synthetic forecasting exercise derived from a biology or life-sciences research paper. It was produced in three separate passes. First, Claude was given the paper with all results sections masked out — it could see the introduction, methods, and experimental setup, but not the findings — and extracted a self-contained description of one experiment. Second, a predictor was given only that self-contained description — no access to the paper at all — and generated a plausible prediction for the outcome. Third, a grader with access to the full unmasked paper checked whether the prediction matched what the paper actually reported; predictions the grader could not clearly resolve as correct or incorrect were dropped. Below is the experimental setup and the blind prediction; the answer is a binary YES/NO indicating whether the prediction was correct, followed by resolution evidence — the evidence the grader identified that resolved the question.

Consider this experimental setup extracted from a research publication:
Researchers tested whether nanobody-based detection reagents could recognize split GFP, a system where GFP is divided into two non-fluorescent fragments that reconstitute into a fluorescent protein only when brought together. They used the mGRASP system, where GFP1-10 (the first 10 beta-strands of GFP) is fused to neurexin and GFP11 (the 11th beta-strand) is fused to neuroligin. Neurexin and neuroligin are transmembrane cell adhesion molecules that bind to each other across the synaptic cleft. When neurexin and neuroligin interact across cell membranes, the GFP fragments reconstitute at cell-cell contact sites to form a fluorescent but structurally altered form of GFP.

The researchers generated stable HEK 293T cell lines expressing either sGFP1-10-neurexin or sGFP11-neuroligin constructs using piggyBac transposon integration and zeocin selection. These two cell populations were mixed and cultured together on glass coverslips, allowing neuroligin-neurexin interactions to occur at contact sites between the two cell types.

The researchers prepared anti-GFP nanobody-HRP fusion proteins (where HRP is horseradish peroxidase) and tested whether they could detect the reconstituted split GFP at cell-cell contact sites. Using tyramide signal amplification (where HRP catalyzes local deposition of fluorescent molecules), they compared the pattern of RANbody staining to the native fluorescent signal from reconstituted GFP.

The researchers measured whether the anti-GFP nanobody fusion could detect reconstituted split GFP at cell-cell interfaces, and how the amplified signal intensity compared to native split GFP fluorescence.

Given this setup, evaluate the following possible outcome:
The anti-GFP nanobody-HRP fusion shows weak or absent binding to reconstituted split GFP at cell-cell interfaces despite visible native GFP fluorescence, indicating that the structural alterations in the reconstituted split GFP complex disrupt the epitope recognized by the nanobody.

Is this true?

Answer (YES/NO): NO